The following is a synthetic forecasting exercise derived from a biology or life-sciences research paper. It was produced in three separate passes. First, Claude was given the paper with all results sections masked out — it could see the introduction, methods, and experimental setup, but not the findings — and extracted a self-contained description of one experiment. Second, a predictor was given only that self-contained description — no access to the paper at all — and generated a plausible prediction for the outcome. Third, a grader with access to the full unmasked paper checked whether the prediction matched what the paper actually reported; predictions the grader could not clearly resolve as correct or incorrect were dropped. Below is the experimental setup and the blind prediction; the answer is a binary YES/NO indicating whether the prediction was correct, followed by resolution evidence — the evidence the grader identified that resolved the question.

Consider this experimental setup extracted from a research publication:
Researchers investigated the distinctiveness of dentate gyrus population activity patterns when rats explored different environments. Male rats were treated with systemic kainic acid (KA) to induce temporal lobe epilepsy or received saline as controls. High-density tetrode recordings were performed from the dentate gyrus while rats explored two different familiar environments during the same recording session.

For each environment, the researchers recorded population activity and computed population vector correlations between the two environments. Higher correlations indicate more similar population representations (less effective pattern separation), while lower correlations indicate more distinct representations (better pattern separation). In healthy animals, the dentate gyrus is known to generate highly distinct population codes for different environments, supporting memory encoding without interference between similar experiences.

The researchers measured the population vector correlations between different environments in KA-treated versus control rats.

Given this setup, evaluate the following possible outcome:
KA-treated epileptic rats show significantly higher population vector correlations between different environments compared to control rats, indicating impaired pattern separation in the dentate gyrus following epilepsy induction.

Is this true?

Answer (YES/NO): YES